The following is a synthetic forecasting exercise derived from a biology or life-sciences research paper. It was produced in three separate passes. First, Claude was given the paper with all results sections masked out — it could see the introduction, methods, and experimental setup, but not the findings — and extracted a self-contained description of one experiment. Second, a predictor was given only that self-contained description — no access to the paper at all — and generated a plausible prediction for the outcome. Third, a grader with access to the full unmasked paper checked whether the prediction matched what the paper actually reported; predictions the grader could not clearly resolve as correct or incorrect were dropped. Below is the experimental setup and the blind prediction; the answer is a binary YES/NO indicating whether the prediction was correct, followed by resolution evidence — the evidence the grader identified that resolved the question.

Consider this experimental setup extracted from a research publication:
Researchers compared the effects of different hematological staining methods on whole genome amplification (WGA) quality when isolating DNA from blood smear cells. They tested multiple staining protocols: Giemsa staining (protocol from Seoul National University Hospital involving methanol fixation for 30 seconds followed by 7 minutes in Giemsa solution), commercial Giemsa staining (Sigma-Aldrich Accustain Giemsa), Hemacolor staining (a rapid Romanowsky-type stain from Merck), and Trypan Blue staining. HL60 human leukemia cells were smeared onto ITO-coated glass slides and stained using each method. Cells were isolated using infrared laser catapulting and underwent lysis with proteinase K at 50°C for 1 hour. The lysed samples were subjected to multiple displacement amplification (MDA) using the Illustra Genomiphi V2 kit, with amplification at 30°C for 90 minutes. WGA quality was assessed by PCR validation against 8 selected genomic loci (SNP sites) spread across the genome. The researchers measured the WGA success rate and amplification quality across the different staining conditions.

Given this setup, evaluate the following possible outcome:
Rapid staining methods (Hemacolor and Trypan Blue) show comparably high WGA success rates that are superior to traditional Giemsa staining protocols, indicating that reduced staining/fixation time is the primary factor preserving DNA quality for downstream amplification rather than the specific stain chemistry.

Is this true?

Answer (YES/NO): NO